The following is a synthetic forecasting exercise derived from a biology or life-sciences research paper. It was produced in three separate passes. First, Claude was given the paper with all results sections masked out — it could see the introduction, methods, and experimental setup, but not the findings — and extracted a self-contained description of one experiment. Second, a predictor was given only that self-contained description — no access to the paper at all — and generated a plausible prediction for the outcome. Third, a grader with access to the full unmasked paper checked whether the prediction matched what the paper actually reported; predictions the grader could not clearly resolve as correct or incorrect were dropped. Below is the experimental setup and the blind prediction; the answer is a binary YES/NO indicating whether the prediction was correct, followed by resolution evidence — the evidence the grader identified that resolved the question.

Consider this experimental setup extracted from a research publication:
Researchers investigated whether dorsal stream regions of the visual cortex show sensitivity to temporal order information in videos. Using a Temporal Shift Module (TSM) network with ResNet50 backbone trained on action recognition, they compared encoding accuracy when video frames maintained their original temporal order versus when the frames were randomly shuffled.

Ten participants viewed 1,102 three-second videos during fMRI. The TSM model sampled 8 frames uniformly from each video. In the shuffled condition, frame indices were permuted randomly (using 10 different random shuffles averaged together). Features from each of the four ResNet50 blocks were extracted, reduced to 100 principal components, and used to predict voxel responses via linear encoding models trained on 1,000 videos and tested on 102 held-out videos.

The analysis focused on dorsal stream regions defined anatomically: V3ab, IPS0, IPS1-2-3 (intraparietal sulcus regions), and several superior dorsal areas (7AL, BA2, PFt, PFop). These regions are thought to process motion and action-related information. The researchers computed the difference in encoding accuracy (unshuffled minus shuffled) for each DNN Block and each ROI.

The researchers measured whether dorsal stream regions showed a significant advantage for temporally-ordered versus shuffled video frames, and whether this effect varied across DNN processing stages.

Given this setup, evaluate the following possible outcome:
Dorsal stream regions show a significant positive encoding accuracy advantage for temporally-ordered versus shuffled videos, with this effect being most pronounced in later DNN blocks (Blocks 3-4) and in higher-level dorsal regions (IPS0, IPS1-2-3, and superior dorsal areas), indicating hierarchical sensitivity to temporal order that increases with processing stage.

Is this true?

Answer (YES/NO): NO